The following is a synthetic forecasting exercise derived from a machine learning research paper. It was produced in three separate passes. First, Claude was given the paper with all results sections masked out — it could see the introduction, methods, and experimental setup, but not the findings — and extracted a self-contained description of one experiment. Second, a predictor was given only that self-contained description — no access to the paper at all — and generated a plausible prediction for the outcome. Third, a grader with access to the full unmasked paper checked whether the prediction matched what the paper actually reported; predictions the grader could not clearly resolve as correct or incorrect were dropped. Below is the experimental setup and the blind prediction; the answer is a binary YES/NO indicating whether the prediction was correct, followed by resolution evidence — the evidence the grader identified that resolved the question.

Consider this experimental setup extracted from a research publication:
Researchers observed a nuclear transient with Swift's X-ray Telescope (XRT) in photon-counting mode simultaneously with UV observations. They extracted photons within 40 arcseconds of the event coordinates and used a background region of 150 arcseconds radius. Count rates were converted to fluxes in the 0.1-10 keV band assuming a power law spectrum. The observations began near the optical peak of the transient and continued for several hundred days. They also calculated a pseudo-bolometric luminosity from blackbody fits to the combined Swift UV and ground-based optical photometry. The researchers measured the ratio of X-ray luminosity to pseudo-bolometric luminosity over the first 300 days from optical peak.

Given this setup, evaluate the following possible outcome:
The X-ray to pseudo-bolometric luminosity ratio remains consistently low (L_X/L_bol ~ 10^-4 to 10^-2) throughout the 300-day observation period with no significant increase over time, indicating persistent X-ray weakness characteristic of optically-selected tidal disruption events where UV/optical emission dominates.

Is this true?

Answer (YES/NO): YES